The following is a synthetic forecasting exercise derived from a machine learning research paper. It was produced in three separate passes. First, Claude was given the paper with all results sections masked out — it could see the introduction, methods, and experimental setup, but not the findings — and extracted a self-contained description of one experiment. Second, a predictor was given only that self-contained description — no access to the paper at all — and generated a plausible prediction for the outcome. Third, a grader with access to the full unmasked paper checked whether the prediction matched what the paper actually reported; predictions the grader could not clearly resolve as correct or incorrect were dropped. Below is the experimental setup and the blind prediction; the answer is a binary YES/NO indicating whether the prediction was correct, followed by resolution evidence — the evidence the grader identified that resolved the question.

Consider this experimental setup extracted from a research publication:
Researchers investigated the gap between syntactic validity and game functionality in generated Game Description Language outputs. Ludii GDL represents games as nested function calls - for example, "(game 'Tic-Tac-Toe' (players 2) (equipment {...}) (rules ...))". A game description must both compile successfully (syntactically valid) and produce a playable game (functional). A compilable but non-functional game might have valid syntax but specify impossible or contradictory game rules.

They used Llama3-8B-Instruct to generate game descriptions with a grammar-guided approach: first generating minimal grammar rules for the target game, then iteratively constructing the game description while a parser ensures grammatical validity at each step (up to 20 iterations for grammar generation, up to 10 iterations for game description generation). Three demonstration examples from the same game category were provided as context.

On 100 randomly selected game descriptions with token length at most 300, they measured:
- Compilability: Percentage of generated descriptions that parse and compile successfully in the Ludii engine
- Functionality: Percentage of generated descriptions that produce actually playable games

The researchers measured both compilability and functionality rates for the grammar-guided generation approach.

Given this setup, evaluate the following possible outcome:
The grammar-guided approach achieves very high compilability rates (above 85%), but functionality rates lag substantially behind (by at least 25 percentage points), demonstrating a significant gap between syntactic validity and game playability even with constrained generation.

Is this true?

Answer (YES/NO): NO